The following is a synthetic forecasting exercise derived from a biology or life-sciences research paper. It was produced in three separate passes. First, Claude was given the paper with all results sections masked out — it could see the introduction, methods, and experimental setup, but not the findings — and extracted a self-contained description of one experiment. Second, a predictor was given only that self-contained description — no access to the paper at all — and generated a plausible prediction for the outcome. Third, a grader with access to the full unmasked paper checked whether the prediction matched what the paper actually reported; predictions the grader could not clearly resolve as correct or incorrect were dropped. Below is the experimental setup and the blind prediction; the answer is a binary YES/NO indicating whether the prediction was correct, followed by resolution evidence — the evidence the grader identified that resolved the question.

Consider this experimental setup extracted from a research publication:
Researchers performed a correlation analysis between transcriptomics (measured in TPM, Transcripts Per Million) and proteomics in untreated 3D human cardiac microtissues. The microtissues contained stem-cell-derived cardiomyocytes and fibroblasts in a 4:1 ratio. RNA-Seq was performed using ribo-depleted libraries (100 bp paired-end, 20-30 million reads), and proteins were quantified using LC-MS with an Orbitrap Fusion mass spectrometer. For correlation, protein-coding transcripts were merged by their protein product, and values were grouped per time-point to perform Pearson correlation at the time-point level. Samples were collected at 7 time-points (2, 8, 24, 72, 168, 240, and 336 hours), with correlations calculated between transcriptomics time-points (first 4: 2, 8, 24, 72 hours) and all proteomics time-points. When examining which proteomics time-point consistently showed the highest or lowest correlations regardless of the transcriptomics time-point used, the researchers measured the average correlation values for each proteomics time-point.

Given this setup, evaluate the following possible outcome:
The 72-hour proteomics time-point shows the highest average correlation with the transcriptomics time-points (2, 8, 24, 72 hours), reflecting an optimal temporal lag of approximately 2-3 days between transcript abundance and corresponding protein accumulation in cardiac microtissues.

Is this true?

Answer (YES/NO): NO